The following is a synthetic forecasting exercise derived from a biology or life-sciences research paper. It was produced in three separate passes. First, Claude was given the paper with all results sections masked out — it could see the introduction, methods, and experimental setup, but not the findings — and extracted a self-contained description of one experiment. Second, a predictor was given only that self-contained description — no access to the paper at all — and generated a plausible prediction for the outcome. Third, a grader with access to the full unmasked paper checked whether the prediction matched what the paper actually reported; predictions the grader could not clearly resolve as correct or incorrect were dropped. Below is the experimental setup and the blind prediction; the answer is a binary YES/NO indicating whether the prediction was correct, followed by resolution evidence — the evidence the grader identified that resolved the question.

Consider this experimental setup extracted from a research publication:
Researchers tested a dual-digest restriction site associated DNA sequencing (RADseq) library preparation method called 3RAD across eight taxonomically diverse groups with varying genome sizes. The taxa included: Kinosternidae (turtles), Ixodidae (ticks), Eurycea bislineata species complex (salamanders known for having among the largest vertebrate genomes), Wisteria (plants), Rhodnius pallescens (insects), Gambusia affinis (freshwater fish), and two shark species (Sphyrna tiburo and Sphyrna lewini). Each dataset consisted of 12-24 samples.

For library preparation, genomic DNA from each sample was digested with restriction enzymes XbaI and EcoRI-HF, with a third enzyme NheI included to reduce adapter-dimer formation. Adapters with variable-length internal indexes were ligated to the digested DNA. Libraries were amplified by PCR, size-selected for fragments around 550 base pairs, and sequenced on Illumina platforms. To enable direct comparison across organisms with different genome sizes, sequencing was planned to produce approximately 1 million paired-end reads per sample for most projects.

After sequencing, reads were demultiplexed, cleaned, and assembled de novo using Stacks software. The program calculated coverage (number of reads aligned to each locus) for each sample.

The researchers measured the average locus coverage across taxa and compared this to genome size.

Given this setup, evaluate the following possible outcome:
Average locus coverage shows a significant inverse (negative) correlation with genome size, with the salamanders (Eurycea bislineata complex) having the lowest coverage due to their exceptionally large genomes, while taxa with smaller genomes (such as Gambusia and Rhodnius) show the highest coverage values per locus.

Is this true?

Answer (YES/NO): YES